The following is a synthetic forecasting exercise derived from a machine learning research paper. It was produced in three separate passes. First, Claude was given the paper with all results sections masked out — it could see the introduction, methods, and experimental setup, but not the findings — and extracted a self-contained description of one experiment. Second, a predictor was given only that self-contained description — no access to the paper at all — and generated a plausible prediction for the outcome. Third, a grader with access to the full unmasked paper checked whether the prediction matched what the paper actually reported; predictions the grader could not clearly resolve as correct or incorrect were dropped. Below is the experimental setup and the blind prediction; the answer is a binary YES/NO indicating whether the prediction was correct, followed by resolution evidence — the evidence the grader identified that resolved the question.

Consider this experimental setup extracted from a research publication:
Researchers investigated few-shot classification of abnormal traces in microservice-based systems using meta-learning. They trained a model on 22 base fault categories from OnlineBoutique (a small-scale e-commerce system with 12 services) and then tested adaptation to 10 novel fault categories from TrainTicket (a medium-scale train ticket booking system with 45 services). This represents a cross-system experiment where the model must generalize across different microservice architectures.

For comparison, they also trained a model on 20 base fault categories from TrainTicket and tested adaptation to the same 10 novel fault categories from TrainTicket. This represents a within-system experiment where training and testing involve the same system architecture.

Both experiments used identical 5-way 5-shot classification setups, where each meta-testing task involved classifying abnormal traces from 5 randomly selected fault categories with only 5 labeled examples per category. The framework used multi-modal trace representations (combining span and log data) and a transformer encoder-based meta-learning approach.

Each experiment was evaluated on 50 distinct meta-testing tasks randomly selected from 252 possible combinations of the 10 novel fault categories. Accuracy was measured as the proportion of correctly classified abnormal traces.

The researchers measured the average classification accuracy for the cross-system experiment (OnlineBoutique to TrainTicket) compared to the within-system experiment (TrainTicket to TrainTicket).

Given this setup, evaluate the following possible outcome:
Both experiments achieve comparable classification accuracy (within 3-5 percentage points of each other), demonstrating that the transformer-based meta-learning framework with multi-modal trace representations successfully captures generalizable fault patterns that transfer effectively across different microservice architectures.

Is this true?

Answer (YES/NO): NO